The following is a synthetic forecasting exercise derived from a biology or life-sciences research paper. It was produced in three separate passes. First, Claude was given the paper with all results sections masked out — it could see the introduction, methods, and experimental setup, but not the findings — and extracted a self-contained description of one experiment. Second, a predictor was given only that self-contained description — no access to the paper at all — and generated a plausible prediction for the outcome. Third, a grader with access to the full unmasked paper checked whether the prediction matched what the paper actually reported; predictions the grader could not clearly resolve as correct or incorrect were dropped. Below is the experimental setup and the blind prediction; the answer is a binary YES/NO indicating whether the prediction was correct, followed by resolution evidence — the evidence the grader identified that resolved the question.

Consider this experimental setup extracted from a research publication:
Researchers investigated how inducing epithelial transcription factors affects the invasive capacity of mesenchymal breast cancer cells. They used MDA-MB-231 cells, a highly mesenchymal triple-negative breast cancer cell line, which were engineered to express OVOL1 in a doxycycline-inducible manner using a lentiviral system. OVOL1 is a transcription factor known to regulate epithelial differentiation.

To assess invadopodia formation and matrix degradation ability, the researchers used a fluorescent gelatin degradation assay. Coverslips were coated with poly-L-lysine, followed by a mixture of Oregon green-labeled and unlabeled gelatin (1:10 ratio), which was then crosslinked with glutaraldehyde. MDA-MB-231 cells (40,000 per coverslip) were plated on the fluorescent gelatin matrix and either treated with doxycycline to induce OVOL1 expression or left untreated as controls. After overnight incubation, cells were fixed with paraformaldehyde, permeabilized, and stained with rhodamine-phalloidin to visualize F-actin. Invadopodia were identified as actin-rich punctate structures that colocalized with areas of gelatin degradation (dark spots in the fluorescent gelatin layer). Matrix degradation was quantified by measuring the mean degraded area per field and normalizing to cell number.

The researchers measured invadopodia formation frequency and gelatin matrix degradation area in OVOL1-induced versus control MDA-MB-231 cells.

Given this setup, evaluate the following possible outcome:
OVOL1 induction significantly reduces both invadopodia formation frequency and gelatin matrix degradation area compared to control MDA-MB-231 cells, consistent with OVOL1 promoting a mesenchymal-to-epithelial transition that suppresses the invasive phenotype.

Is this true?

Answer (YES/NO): YES